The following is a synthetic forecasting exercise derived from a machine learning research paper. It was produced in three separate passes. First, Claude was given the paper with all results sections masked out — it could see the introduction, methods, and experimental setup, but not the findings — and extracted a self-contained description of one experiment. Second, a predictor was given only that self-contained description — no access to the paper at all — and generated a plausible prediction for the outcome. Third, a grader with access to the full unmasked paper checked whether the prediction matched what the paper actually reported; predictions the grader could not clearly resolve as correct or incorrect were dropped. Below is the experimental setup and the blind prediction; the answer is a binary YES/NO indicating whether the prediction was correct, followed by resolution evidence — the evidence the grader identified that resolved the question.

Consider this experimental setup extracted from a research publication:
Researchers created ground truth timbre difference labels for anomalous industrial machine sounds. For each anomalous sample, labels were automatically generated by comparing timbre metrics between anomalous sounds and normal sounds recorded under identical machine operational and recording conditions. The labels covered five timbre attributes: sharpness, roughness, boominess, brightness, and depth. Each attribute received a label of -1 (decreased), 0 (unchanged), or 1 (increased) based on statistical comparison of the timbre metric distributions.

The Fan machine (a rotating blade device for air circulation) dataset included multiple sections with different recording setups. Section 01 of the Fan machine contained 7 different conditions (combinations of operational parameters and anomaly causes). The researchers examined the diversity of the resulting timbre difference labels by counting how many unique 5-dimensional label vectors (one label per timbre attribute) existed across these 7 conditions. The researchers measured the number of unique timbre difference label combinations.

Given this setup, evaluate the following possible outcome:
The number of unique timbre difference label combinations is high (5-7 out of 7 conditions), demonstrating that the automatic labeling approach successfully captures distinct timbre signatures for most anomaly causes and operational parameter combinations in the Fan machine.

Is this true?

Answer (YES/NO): YES